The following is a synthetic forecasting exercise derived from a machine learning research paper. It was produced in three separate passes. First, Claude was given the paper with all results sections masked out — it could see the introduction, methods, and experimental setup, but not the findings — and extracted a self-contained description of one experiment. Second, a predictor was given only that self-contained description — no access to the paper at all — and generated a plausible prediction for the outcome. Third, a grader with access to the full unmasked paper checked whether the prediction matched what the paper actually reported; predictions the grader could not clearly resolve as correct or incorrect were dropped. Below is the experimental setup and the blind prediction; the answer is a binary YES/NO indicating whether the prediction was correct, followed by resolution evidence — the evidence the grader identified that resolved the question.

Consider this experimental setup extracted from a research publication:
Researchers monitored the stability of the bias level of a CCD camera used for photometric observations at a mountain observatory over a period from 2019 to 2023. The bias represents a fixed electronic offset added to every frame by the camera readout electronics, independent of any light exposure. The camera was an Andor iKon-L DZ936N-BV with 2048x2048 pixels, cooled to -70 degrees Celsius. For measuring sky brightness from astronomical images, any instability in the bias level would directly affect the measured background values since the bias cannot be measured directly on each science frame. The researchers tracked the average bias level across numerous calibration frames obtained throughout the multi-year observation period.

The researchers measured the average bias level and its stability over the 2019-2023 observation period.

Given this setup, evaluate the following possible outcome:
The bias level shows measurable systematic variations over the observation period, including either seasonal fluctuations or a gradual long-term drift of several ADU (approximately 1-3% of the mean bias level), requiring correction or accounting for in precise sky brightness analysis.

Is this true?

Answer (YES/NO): NO